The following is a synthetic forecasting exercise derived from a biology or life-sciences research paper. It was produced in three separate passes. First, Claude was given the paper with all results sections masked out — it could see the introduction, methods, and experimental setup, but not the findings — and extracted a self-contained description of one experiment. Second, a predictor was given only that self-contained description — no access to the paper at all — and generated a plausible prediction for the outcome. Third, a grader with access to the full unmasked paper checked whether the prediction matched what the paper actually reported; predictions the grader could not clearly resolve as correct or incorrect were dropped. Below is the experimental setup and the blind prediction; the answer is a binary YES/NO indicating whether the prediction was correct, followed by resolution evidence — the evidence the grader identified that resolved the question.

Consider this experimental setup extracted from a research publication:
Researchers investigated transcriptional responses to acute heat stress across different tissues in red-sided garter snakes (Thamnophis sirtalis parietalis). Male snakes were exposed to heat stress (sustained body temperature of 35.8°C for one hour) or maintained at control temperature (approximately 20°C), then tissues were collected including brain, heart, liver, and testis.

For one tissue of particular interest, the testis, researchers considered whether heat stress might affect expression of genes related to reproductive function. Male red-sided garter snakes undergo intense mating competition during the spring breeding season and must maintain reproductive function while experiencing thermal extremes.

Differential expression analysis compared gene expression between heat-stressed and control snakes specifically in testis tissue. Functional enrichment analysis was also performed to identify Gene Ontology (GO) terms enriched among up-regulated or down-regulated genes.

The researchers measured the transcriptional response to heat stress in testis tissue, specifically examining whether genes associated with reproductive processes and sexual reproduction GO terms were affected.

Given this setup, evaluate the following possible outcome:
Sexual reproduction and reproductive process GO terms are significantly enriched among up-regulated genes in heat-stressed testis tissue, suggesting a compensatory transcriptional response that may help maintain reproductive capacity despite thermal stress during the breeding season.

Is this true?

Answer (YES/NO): NO